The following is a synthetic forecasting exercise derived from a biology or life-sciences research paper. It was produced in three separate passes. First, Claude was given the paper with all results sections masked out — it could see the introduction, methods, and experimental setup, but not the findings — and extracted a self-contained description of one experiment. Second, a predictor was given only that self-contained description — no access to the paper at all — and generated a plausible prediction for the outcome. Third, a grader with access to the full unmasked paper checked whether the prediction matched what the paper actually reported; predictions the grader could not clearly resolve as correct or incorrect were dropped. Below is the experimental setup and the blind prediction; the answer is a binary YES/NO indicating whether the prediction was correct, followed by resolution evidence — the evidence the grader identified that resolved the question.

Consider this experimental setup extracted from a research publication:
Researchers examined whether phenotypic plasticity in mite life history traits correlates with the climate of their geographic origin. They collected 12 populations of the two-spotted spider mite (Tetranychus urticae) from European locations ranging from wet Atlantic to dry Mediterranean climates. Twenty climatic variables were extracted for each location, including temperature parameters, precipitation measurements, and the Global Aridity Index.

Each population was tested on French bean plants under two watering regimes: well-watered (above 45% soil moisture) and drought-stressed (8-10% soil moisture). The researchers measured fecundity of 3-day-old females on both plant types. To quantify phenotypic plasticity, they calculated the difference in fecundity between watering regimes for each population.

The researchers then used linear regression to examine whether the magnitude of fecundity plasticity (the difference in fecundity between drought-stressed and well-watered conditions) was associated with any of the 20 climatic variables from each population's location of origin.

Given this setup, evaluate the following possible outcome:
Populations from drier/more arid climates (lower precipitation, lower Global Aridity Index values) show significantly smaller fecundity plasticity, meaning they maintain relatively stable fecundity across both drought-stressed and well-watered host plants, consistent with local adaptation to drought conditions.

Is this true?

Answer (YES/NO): NO